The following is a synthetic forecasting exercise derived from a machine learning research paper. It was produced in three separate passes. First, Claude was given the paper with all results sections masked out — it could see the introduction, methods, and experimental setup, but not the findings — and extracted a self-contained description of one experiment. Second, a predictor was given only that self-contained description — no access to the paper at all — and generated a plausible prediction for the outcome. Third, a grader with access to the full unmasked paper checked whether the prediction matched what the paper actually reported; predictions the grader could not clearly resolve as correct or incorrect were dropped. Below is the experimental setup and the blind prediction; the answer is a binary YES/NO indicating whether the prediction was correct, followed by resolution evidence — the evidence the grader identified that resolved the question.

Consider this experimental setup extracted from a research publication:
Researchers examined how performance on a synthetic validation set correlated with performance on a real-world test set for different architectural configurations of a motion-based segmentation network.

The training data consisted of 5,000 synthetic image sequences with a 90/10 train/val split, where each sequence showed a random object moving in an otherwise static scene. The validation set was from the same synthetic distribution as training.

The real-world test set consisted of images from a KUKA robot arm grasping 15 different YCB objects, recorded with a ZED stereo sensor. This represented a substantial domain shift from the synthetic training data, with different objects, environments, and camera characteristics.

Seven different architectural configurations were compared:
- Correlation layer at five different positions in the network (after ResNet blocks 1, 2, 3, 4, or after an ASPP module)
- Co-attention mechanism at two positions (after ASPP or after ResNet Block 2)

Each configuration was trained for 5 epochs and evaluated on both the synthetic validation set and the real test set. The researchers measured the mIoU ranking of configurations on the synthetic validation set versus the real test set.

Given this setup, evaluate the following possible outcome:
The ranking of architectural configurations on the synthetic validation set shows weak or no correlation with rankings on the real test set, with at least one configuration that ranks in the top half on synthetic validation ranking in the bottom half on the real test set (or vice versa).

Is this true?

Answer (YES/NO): NO